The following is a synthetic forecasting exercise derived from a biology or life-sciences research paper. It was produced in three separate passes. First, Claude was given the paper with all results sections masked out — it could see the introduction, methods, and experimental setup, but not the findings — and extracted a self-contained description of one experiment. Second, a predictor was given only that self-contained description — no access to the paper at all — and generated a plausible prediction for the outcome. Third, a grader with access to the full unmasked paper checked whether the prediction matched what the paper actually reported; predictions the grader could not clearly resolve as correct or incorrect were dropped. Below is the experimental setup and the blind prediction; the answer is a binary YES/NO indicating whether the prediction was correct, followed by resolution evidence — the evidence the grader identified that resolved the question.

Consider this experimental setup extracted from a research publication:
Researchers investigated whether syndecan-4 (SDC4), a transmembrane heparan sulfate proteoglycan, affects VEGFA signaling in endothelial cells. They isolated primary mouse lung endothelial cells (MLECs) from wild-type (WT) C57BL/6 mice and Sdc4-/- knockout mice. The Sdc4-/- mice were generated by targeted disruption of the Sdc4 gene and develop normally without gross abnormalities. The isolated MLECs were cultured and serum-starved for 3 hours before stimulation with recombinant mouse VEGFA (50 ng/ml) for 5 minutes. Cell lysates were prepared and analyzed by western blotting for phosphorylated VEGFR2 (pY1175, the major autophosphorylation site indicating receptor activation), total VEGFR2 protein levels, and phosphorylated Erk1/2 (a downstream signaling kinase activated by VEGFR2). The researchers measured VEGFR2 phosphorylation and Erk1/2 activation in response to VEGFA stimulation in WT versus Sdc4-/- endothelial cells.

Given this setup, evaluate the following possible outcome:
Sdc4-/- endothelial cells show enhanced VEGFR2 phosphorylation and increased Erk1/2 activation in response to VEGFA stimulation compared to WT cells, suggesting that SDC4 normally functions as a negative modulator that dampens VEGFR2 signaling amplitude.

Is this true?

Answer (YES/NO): NO